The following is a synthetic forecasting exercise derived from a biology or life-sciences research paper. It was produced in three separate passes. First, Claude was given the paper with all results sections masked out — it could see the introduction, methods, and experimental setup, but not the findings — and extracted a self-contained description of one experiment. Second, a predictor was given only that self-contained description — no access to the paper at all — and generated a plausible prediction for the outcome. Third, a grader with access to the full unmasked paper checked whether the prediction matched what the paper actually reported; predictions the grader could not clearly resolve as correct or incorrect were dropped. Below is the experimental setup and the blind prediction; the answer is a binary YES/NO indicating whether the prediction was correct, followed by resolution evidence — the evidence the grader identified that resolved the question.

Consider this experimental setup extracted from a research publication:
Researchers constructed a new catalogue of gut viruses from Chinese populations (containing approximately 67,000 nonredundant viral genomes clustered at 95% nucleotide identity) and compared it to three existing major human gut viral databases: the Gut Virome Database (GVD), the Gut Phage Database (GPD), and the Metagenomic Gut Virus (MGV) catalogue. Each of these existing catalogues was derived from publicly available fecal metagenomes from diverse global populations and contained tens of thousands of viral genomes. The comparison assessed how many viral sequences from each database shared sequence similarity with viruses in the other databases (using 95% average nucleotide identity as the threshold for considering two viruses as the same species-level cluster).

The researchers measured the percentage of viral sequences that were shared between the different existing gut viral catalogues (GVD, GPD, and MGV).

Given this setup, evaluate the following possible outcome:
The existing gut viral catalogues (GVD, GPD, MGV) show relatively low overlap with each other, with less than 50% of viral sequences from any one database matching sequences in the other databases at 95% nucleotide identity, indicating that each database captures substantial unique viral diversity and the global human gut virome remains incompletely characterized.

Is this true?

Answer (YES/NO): YES